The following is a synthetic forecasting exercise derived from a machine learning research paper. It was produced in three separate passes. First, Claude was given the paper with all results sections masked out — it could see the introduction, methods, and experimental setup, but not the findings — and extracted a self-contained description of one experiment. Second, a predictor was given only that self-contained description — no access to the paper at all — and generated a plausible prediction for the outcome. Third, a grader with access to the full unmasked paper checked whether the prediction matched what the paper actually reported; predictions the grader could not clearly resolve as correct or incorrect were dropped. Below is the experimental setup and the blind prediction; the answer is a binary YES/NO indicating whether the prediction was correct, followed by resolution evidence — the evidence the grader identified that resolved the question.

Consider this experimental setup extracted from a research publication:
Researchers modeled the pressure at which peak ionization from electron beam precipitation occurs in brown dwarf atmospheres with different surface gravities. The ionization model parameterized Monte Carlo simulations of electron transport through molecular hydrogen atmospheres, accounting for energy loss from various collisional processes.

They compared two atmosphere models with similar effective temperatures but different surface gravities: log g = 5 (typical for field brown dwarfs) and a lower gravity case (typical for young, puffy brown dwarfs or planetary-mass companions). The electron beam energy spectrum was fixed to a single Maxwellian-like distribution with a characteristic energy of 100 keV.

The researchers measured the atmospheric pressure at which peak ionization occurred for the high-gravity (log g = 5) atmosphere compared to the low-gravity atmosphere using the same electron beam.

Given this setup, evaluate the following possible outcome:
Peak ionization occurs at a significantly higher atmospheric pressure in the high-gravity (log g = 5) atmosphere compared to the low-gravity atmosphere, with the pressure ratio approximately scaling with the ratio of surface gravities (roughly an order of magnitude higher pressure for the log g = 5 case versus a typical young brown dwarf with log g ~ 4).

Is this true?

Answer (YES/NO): YES